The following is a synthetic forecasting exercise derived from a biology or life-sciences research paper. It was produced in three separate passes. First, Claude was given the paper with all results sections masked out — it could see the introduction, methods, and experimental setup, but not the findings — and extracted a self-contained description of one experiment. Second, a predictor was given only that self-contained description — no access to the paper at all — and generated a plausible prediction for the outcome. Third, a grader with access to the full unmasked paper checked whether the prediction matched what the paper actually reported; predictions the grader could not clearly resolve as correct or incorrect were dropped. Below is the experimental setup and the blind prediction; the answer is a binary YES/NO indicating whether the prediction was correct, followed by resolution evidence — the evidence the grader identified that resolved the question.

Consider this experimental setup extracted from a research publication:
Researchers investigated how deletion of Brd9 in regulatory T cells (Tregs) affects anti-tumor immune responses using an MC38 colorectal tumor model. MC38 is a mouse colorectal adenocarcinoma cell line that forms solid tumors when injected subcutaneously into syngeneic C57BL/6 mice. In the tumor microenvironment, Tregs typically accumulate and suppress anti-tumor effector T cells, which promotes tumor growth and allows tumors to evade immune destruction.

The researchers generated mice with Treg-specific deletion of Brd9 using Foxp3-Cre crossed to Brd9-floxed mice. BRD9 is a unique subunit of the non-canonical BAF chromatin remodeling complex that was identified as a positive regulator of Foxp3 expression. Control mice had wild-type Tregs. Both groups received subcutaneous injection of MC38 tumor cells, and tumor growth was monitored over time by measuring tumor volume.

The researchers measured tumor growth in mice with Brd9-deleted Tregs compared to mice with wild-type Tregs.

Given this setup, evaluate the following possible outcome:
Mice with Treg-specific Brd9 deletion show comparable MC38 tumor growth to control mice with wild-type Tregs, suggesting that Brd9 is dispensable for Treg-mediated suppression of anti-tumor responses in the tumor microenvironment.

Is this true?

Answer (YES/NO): NO